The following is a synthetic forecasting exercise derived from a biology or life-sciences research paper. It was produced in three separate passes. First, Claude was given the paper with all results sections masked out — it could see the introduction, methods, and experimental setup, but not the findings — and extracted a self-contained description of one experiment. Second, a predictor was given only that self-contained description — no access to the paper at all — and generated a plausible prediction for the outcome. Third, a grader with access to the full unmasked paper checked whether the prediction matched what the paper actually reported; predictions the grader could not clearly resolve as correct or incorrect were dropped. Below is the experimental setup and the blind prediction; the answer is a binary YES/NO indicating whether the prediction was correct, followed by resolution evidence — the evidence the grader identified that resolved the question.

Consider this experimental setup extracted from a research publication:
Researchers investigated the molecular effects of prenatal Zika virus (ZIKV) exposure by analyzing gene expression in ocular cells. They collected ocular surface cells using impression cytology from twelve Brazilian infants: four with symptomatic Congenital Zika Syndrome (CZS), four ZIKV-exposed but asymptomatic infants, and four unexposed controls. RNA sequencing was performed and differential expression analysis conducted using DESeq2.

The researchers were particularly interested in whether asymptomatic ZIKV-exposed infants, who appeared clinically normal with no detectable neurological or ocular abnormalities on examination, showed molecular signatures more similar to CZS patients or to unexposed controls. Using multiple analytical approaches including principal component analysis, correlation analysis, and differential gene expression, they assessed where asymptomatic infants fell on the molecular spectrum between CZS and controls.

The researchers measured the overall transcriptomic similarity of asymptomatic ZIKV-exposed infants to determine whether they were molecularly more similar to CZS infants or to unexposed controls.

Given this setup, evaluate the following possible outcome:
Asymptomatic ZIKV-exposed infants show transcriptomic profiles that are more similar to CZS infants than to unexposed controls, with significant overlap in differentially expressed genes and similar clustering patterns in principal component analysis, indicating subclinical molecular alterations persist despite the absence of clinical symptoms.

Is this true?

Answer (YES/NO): NO